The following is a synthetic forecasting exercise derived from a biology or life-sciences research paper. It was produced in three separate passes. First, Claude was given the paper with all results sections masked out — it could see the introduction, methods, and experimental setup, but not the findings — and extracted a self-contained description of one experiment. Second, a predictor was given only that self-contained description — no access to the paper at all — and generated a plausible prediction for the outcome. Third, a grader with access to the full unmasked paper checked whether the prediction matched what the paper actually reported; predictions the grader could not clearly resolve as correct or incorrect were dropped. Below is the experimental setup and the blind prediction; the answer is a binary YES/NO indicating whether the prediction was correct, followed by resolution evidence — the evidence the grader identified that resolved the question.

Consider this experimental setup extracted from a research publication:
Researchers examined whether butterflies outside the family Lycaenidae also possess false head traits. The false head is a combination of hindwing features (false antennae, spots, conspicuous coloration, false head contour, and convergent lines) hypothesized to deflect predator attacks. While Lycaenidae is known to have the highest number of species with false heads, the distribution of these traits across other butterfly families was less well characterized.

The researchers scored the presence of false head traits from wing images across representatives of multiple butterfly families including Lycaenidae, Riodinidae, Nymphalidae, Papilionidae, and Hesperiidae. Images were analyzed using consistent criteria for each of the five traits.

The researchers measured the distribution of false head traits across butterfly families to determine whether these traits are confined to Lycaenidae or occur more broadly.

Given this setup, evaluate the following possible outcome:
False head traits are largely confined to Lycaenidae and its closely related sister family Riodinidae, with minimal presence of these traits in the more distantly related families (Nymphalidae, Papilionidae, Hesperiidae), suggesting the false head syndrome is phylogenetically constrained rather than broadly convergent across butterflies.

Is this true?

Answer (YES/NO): NO